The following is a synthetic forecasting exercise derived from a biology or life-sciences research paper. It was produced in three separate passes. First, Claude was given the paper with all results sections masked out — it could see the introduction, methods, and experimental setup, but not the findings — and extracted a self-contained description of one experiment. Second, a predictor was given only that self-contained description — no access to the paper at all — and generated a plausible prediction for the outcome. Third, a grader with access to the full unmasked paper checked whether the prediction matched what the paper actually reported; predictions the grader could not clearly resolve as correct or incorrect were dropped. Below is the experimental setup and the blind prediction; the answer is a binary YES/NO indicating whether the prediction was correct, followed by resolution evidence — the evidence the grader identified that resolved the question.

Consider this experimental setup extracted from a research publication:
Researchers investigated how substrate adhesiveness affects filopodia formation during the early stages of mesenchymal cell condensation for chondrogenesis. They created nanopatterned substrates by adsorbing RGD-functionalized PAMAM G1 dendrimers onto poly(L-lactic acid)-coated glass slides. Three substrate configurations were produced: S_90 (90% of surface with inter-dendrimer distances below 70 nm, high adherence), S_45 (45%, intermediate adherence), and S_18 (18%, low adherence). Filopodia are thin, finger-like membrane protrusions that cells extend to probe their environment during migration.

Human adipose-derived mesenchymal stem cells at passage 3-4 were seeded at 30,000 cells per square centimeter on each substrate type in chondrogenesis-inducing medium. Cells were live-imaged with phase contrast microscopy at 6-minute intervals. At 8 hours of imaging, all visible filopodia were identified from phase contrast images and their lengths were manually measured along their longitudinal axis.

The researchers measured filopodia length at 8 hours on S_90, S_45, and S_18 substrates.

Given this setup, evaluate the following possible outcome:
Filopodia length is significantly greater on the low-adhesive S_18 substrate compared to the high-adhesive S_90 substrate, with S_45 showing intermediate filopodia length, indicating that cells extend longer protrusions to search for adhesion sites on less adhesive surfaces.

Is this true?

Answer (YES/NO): NO